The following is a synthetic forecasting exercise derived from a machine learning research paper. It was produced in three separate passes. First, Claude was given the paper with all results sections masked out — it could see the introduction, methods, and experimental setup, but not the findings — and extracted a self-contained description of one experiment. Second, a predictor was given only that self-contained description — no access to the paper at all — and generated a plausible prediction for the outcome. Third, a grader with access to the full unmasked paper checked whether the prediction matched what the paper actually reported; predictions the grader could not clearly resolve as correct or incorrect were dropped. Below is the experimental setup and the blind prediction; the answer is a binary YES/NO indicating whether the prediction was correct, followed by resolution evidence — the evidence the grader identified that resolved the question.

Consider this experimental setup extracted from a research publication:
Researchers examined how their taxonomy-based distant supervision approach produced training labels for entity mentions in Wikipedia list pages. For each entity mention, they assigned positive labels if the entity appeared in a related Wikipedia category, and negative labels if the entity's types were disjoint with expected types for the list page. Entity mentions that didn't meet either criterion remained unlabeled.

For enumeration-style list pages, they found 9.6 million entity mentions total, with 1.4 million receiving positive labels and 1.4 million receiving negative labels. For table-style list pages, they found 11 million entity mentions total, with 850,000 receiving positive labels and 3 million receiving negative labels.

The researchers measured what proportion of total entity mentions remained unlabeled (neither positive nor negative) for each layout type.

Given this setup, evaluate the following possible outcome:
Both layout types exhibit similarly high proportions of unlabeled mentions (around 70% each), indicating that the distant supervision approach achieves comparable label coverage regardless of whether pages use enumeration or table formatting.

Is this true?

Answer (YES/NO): NO